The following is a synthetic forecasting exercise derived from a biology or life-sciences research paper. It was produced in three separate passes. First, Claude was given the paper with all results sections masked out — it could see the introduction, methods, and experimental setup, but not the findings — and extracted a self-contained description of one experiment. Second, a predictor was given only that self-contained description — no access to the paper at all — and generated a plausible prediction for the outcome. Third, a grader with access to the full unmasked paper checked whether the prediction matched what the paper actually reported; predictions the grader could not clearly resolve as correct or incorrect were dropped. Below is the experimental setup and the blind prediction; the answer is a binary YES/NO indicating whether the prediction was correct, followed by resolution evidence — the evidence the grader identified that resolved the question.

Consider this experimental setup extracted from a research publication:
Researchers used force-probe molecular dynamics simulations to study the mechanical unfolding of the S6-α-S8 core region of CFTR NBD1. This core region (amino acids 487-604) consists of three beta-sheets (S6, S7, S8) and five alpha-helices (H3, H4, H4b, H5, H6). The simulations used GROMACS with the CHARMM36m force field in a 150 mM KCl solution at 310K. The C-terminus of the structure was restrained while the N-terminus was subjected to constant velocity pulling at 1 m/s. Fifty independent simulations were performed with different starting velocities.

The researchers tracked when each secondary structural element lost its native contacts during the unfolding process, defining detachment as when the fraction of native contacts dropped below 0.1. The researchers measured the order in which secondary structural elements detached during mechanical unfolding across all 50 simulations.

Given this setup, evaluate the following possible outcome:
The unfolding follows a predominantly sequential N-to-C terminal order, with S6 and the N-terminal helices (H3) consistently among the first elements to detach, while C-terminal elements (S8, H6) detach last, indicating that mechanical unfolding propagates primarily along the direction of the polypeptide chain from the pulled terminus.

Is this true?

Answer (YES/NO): NO